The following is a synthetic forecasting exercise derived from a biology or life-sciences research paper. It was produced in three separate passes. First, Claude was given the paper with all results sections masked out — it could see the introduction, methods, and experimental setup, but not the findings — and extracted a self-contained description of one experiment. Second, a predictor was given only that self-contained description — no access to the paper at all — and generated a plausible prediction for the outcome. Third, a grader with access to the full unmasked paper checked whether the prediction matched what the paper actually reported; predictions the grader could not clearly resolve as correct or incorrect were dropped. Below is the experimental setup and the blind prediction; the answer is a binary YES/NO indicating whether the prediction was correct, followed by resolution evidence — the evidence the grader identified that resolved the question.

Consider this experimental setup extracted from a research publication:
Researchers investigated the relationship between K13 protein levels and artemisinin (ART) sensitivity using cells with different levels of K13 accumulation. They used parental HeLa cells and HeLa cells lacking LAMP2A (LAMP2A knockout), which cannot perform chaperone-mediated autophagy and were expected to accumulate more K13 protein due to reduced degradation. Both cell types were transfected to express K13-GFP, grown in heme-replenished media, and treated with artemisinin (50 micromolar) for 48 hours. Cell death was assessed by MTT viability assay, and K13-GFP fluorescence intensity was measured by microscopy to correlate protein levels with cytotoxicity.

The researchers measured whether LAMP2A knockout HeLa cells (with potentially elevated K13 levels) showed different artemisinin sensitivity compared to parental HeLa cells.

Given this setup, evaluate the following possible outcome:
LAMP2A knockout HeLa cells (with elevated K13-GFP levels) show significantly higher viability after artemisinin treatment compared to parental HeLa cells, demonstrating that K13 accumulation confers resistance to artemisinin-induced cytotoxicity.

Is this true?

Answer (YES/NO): NO